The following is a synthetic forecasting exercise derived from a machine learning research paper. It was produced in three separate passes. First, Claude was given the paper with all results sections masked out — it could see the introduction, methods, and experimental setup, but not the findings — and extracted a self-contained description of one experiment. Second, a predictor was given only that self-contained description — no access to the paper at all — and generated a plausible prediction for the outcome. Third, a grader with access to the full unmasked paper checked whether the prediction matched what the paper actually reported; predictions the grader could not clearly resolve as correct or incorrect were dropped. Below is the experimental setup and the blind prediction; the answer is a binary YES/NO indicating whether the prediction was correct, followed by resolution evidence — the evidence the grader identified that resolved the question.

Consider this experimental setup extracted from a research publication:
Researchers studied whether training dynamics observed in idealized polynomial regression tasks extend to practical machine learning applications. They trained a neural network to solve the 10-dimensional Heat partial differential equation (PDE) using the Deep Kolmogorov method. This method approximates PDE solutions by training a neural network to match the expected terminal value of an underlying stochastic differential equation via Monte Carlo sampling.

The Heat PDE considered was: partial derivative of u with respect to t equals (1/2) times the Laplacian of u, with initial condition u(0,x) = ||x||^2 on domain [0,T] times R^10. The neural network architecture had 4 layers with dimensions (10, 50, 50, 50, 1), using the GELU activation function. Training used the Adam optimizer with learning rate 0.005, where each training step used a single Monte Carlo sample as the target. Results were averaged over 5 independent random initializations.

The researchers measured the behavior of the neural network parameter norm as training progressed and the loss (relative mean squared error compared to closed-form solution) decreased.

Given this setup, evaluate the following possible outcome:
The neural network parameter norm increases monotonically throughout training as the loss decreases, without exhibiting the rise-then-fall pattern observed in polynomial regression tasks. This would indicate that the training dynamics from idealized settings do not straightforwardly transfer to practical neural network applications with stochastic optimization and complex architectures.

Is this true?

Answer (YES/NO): NO